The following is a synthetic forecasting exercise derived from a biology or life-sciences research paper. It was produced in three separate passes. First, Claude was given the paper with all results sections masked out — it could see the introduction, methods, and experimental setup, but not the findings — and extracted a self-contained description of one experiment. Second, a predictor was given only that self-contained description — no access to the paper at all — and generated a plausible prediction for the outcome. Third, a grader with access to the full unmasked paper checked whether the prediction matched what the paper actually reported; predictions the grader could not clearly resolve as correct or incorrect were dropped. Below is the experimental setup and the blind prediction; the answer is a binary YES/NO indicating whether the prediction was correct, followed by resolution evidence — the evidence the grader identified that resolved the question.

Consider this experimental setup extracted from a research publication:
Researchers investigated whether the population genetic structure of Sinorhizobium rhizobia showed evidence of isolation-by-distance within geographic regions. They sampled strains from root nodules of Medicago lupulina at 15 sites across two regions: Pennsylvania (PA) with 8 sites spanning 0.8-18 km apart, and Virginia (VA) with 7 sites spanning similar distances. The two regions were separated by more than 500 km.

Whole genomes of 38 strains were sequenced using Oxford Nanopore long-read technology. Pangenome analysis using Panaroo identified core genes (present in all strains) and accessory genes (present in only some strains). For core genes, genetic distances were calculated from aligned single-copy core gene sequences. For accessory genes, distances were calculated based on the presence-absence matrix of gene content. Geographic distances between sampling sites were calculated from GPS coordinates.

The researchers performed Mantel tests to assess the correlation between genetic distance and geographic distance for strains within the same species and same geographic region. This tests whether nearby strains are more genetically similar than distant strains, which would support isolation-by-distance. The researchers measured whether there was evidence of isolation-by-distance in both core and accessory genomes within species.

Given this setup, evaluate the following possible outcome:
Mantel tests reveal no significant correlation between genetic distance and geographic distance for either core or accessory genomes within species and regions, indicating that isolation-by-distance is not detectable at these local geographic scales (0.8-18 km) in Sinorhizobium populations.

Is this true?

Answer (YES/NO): NO